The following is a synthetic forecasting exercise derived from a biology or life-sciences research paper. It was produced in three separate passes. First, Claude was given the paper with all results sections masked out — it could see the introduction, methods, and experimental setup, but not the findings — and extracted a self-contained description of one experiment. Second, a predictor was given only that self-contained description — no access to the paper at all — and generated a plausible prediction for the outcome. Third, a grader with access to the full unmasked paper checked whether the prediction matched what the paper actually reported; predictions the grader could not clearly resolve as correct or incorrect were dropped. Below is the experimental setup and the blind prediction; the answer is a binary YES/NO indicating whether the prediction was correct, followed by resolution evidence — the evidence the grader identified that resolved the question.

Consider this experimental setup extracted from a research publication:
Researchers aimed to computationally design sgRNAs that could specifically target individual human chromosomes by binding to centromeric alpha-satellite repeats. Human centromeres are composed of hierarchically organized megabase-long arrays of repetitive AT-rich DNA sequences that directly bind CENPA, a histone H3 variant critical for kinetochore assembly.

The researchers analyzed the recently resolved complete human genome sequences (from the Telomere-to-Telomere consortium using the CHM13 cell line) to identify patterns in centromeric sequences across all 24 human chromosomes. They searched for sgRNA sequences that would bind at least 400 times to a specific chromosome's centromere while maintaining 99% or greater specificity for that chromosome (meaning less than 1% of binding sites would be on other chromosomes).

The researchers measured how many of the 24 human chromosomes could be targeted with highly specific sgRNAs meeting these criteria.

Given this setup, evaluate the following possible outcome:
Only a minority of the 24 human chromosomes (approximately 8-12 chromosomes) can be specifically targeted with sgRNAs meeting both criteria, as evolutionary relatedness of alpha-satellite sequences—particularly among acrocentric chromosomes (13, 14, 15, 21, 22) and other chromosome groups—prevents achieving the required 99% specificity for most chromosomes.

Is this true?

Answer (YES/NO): NO